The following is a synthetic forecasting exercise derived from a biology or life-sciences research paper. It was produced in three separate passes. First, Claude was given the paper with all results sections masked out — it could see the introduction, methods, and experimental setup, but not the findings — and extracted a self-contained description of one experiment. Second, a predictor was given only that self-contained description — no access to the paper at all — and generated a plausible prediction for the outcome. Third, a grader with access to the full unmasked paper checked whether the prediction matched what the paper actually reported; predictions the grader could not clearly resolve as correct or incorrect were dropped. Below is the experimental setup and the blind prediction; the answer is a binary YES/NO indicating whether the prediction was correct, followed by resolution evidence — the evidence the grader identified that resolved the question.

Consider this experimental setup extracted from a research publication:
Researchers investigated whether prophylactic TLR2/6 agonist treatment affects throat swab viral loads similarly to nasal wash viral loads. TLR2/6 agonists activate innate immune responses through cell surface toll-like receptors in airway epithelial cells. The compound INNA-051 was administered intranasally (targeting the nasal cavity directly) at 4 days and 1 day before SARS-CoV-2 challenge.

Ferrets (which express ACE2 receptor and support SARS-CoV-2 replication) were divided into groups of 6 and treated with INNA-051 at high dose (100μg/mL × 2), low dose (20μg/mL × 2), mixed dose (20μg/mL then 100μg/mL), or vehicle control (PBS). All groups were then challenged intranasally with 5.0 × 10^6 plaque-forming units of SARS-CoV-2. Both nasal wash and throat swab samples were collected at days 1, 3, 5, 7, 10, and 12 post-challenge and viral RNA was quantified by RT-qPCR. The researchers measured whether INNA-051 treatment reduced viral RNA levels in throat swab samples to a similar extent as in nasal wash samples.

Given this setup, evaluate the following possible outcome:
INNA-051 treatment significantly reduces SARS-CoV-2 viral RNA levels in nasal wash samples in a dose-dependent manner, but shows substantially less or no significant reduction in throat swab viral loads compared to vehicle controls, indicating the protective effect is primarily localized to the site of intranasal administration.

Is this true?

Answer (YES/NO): NO